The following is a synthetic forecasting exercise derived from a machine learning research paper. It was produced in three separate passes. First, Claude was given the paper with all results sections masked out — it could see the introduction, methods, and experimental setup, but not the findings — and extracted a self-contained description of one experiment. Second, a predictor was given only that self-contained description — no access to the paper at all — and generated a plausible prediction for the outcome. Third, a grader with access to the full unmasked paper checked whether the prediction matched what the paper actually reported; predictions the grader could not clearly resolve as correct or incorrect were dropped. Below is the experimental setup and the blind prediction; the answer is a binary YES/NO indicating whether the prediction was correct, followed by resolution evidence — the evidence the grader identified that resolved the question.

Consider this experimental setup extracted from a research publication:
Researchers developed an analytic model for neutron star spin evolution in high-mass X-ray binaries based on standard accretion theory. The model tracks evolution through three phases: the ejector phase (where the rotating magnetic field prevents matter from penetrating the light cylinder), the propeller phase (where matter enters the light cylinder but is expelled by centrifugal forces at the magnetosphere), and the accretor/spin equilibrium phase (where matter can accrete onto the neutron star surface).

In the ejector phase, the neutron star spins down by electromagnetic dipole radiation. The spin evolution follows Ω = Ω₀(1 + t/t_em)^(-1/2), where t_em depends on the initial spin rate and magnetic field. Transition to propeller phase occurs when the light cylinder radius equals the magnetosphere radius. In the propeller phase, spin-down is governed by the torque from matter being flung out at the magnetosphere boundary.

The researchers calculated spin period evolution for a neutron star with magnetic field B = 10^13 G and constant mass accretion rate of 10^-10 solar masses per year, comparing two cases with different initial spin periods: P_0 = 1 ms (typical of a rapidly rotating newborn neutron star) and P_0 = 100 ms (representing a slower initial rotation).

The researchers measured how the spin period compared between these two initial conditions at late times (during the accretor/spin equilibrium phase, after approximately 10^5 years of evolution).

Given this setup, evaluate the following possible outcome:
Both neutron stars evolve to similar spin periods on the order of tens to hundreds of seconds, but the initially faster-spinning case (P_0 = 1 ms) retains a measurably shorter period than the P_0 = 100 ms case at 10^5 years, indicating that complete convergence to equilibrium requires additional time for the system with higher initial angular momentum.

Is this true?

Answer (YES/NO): NO